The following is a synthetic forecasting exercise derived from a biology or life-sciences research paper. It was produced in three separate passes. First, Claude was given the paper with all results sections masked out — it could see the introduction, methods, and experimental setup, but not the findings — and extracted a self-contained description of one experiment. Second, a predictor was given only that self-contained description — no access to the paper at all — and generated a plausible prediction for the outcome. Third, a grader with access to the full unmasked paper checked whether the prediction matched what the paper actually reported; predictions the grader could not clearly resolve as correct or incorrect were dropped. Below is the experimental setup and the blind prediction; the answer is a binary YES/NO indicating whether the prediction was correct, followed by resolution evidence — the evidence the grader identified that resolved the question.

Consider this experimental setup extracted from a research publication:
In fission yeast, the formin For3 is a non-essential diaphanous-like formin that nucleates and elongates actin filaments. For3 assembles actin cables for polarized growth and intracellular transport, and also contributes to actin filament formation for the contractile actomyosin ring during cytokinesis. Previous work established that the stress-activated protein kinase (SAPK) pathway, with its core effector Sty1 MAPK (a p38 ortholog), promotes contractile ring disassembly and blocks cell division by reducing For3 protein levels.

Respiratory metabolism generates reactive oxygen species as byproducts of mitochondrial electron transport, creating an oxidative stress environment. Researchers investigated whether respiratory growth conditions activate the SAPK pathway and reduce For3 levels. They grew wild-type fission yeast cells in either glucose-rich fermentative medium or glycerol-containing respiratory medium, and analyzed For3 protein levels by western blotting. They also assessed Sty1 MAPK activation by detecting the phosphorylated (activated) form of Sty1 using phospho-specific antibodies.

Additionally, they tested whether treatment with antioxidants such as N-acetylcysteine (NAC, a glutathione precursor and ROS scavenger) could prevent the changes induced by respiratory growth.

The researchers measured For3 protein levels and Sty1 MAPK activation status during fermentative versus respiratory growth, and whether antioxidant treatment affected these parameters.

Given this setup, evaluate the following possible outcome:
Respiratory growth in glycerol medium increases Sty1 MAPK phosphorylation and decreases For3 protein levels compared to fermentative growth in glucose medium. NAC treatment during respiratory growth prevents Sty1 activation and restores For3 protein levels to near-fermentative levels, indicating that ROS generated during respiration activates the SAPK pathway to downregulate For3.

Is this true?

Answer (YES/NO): YES